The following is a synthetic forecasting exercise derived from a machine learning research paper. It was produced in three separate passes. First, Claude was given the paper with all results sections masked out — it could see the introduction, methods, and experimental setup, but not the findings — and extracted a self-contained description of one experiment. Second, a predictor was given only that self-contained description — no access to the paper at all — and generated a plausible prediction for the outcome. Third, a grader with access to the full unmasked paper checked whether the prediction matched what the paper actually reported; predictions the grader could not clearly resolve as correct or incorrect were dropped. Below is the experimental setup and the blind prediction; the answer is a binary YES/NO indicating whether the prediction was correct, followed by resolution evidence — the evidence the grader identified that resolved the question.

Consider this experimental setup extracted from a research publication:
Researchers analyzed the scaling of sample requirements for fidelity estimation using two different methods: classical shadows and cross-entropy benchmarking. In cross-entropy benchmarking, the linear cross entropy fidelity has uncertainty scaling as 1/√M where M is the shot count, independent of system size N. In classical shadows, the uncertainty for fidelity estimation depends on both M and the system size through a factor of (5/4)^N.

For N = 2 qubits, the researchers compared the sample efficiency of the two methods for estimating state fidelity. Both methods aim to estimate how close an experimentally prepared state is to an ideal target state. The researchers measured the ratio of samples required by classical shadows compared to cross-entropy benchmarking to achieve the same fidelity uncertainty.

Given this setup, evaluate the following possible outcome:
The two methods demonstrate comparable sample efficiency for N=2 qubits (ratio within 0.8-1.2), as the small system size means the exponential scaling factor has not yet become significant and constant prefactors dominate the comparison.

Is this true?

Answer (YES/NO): NO